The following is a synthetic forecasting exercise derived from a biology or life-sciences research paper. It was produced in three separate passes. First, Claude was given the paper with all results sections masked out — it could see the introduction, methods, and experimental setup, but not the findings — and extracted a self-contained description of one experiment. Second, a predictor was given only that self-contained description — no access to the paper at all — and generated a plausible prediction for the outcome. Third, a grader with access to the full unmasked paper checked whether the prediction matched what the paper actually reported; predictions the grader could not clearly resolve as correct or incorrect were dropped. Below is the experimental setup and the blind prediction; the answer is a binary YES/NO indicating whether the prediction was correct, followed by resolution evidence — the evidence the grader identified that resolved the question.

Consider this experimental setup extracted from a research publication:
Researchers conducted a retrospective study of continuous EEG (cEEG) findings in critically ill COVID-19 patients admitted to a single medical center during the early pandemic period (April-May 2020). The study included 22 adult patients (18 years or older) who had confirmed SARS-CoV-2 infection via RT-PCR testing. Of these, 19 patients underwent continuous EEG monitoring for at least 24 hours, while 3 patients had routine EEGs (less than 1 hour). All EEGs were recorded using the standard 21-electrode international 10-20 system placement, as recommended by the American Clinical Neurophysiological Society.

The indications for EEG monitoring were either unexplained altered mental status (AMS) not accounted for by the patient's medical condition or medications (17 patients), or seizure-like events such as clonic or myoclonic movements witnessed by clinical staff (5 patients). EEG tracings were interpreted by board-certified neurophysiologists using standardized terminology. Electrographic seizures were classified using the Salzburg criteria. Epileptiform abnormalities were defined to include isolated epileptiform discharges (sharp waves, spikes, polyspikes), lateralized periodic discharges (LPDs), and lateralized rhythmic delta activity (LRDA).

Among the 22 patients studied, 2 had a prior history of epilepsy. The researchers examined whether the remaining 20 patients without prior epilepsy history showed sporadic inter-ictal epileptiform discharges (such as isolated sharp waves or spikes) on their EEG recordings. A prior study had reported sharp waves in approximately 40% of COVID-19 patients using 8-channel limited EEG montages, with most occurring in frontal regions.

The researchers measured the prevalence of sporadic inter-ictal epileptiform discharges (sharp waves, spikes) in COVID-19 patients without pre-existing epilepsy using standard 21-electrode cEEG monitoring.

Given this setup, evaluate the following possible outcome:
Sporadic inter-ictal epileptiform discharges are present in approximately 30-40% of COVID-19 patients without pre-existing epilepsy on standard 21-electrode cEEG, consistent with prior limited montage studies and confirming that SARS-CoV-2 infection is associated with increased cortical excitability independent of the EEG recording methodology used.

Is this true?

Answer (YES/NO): NO